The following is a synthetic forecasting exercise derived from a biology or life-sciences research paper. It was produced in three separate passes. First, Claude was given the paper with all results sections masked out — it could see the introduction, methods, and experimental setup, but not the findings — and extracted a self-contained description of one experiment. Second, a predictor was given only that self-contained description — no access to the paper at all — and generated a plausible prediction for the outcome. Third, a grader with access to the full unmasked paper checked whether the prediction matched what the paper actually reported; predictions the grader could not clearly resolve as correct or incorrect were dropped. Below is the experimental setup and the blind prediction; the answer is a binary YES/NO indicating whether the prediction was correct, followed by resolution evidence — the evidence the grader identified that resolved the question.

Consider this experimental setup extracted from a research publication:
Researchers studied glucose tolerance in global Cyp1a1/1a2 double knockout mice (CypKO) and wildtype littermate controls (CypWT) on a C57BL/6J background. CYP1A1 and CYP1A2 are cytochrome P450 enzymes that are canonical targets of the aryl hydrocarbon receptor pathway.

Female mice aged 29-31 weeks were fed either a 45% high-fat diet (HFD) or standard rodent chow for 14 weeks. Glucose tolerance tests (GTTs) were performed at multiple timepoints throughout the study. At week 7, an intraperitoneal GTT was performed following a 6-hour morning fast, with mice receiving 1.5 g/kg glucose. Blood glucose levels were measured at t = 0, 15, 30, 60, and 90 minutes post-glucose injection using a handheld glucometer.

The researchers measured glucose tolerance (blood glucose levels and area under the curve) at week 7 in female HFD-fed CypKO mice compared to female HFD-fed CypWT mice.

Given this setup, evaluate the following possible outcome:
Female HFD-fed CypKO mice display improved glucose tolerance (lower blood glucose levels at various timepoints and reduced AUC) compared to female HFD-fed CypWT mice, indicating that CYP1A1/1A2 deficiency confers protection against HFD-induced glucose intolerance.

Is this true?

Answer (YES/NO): YES